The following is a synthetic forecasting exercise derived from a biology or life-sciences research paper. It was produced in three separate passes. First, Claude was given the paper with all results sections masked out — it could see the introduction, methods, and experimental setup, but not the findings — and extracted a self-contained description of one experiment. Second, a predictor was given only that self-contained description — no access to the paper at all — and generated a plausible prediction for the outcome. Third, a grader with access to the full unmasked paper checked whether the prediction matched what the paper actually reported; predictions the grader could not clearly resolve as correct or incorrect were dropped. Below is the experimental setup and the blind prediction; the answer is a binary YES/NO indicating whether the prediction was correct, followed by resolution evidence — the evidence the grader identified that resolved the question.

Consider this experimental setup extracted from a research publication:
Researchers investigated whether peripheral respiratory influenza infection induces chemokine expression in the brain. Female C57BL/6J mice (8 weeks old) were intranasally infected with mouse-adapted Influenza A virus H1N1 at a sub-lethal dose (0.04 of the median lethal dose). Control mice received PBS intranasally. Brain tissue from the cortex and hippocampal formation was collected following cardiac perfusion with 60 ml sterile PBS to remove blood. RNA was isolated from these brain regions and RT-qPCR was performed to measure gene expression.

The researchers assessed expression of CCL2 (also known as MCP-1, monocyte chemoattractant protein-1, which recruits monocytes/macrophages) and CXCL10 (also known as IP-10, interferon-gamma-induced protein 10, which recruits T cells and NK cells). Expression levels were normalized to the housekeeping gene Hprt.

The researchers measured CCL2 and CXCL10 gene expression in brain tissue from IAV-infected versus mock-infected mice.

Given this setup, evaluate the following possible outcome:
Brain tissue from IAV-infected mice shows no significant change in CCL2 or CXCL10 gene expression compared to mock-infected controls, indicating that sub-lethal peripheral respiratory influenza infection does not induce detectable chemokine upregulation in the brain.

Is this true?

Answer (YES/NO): YES